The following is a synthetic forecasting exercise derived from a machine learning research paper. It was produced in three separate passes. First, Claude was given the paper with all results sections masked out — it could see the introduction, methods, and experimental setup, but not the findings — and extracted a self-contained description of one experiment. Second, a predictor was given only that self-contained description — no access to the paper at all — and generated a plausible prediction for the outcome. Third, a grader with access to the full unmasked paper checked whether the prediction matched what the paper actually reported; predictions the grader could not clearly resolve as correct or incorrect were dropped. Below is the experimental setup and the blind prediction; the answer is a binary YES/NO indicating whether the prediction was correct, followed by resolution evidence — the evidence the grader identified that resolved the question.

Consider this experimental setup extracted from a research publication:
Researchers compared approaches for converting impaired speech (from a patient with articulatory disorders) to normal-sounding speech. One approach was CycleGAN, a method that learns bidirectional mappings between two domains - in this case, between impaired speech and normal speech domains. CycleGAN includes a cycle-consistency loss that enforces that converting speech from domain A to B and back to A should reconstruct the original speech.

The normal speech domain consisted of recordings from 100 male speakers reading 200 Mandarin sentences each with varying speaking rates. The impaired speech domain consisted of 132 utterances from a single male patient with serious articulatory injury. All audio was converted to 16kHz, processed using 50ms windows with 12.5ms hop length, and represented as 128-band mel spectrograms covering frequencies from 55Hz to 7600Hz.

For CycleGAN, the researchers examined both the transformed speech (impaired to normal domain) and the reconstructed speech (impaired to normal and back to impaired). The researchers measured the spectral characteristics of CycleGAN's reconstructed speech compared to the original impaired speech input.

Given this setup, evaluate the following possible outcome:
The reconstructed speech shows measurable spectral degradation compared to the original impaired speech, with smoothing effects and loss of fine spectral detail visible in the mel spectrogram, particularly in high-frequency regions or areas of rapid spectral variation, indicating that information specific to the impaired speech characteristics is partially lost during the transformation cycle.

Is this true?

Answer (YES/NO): NO